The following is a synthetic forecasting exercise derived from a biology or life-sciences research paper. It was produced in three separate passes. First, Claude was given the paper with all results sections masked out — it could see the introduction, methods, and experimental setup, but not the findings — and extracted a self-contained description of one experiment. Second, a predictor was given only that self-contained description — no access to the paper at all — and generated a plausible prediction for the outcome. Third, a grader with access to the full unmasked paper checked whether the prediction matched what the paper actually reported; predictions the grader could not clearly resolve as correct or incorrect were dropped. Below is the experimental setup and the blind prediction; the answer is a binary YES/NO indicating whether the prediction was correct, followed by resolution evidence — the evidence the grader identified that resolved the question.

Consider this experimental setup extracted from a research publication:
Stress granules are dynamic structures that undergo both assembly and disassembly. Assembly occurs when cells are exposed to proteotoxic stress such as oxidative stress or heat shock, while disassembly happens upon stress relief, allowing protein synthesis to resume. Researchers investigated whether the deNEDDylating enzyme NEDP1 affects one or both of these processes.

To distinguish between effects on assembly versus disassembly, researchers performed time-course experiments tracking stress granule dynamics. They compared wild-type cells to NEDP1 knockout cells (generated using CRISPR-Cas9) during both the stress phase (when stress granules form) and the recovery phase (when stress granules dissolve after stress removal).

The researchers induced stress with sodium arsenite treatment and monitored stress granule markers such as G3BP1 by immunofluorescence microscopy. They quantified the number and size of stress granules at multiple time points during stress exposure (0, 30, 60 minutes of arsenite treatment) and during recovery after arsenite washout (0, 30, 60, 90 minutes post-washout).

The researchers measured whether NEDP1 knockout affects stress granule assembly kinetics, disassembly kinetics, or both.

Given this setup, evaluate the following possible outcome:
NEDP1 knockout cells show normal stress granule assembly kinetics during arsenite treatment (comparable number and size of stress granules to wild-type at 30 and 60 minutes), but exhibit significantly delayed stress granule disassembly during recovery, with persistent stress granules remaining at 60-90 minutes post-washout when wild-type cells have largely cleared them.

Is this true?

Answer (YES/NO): NO